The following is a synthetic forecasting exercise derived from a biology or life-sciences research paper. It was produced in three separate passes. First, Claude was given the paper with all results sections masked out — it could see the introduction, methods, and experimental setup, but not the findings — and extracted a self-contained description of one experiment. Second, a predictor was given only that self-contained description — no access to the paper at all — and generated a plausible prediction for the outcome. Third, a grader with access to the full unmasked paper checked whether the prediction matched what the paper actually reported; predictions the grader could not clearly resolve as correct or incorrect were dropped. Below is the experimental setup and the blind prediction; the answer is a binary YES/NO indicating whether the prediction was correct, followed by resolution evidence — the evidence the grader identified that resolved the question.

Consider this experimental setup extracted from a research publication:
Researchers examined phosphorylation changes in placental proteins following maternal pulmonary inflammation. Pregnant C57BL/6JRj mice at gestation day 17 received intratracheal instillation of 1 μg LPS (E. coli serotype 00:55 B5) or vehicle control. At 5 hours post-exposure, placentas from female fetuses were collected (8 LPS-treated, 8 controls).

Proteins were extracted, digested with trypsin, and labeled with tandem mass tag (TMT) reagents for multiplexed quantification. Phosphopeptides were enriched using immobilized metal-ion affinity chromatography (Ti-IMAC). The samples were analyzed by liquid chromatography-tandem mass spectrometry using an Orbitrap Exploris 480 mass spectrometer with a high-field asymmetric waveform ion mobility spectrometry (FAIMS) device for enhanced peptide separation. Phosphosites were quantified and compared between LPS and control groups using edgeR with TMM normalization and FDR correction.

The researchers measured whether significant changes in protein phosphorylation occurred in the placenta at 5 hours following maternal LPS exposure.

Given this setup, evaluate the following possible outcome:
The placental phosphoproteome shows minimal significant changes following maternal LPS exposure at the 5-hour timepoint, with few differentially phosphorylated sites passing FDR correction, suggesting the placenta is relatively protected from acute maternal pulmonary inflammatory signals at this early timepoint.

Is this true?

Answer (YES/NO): NO